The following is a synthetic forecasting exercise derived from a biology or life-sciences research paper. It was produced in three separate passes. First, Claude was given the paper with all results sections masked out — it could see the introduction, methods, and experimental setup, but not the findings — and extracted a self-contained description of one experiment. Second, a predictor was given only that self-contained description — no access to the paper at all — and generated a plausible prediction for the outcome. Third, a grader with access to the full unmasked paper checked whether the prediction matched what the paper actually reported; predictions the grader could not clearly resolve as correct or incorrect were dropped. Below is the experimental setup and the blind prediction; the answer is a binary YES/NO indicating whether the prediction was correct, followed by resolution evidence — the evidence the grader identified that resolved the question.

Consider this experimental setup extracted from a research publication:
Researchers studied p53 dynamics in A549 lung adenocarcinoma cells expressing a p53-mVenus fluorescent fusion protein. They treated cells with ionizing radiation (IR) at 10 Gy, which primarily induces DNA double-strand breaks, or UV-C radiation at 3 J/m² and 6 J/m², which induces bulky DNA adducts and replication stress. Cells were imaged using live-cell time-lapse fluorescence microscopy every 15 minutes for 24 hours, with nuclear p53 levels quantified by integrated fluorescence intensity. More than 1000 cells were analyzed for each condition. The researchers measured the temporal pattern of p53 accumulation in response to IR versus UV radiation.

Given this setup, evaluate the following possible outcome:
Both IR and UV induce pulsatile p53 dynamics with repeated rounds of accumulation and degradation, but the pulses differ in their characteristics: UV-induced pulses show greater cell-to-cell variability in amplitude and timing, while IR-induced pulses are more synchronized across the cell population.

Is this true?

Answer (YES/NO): NO